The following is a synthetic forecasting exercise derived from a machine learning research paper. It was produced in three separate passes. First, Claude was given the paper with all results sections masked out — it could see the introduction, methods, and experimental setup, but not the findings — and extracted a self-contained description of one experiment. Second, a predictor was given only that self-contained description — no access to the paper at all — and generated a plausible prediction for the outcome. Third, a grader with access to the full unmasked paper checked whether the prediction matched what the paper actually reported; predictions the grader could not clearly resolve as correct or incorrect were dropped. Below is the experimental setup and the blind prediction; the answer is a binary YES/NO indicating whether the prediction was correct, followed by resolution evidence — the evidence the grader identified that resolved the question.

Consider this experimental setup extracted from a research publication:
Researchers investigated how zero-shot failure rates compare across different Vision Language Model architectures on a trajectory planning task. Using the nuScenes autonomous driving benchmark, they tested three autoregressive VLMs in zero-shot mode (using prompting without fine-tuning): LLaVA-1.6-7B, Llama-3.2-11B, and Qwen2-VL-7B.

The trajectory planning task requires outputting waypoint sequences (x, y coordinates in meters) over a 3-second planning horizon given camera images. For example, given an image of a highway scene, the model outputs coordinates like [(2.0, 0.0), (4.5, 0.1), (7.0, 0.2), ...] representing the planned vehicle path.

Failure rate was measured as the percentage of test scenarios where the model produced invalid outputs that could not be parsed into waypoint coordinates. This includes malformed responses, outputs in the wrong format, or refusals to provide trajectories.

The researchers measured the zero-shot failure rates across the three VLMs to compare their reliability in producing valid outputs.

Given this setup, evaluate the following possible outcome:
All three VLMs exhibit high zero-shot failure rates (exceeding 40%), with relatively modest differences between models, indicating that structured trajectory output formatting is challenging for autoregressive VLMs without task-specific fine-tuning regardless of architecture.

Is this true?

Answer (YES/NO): NO